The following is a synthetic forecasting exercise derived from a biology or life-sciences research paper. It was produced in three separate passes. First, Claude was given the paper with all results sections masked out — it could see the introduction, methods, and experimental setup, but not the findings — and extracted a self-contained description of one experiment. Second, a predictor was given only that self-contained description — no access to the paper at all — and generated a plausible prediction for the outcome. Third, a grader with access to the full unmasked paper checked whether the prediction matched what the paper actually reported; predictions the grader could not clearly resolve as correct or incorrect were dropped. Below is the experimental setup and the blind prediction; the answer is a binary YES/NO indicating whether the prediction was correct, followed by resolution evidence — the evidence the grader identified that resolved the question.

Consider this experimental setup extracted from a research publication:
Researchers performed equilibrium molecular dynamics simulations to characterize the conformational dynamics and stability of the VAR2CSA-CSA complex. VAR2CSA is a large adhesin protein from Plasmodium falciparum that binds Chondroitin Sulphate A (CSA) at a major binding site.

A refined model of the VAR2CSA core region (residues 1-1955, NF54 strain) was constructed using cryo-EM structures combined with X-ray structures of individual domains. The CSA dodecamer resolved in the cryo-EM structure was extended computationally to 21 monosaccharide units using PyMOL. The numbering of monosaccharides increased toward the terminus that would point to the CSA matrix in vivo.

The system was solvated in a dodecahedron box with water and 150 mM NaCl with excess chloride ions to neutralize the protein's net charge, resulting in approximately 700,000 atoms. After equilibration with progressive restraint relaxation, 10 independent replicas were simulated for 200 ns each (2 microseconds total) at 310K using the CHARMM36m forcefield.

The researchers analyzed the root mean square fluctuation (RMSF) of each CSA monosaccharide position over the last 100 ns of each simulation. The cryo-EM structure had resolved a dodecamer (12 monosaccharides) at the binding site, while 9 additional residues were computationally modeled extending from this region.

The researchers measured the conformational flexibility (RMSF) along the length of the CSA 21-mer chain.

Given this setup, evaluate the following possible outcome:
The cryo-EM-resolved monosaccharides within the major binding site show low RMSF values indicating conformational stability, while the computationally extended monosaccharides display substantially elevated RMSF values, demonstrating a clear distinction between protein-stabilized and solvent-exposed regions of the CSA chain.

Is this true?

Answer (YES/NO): NO